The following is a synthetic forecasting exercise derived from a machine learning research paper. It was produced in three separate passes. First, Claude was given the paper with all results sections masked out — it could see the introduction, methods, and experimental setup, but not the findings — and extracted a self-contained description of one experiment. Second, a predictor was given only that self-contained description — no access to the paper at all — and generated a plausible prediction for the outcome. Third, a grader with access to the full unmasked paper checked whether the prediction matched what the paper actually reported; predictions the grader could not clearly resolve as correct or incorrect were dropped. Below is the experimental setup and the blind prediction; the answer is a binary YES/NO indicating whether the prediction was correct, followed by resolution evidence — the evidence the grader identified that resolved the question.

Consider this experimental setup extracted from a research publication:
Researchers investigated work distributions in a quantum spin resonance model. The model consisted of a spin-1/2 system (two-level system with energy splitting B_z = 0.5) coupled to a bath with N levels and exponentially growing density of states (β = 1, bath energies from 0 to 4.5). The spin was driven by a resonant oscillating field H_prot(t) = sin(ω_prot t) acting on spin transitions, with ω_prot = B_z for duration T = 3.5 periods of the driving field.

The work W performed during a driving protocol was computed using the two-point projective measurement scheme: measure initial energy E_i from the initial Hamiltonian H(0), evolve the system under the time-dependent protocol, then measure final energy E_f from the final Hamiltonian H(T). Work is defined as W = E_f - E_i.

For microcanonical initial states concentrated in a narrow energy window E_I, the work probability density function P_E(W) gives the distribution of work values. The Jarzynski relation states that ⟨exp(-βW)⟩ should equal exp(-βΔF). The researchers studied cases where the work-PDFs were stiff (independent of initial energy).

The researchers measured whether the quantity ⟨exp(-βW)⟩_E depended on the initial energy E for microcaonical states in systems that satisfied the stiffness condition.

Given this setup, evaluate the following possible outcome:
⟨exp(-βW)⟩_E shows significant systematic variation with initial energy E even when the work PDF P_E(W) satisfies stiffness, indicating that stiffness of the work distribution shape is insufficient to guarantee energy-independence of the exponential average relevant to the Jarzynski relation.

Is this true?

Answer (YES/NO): NO